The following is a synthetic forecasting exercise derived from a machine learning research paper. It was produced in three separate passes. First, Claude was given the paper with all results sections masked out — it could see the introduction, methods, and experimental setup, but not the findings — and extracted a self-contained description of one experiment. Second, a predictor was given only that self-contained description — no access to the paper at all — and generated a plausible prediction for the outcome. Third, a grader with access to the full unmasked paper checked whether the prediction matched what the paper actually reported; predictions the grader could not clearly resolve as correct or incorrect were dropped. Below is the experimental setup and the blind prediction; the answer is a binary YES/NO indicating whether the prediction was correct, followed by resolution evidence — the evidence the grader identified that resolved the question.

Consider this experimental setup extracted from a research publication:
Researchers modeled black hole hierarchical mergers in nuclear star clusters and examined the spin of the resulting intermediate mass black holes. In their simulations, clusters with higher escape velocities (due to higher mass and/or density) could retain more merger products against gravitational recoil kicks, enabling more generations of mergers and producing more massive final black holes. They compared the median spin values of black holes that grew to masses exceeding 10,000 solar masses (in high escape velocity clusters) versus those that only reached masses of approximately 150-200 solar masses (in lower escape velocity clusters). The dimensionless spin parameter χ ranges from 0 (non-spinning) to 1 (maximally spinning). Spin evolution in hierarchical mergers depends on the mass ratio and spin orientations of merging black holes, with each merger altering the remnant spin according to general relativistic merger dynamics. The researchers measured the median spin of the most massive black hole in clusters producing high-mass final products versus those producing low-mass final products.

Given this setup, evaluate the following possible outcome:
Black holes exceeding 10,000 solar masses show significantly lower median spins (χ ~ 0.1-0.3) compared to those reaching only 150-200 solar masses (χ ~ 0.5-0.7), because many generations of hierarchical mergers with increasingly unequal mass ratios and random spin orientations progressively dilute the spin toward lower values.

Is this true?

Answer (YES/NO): YES